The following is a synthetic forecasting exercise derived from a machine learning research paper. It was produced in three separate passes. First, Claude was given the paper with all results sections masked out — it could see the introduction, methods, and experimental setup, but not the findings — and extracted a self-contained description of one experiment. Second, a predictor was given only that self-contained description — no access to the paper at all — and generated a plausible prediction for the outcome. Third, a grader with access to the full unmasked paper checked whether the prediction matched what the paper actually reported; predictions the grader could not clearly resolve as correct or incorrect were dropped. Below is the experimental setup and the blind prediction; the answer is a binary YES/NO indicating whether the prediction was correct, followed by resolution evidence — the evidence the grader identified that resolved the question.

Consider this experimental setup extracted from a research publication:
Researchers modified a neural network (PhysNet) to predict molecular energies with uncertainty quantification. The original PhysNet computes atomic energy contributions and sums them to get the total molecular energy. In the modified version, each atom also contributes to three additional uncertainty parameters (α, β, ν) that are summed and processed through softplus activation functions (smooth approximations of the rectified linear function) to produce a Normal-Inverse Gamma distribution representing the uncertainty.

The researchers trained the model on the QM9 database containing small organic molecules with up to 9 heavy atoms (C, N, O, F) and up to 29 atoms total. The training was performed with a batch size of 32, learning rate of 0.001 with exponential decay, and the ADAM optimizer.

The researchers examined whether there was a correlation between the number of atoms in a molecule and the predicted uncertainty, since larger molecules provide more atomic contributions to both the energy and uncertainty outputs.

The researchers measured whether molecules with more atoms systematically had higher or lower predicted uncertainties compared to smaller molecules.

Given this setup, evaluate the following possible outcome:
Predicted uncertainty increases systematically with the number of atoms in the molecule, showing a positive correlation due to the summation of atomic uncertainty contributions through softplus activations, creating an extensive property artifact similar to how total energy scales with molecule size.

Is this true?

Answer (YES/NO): NO